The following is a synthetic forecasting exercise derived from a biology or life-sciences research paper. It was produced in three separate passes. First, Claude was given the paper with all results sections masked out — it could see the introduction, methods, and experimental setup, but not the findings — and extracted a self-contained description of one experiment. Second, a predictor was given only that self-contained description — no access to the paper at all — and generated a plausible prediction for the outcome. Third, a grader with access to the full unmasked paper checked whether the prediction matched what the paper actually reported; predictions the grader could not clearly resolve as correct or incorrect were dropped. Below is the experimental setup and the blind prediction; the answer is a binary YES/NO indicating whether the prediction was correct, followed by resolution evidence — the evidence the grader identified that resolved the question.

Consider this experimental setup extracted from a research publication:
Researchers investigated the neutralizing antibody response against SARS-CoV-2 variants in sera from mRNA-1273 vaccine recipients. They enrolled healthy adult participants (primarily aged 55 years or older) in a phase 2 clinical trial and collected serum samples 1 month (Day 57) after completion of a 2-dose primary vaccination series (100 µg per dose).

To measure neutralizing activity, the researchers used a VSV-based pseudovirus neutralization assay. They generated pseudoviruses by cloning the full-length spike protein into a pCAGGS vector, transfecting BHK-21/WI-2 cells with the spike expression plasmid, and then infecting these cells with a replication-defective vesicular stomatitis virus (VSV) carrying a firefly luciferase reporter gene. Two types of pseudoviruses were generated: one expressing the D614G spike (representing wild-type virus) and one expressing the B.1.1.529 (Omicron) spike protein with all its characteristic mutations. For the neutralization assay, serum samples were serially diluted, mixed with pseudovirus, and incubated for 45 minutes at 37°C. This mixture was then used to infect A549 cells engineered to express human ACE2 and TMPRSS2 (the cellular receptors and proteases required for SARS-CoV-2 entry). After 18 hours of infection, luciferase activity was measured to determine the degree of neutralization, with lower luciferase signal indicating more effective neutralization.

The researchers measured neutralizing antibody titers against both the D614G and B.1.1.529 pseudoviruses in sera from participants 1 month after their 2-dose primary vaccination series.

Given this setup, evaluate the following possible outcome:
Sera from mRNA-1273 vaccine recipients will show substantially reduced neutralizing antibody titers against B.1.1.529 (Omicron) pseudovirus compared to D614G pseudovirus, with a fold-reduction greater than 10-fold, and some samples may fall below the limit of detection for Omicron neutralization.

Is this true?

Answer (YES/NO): YES